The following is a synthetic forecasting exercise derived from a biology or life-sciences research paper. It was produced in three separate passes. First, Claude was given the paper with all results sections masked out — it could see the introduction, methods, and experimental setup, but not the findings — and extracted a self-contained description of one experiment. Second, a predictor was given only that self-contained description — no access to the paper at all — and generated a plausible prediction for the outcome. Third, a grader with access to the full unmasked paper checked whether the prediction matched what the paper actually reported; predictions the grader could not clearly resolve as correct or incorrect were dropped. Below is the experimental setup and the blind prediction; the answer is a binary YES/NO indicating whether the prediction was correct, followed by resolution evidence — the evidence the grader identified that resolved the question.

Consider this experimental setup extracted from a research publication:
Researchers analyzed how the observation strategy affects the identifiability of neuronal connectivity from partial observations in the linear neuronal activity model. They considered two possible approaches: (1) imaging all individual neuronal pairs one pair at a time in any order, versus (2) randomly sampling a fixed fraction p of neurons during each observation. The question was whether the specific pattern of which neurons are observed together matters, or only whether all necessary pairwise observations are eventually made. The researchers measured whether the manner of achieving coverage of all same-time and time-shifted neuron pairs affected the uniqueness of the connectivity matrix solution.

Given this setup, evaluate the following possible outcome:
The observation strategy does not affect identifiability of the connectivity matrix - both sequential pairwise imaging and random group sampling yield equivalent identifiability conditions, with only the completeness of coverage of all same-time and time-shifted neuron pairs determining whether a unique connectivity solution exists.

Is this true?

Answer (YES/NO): YES